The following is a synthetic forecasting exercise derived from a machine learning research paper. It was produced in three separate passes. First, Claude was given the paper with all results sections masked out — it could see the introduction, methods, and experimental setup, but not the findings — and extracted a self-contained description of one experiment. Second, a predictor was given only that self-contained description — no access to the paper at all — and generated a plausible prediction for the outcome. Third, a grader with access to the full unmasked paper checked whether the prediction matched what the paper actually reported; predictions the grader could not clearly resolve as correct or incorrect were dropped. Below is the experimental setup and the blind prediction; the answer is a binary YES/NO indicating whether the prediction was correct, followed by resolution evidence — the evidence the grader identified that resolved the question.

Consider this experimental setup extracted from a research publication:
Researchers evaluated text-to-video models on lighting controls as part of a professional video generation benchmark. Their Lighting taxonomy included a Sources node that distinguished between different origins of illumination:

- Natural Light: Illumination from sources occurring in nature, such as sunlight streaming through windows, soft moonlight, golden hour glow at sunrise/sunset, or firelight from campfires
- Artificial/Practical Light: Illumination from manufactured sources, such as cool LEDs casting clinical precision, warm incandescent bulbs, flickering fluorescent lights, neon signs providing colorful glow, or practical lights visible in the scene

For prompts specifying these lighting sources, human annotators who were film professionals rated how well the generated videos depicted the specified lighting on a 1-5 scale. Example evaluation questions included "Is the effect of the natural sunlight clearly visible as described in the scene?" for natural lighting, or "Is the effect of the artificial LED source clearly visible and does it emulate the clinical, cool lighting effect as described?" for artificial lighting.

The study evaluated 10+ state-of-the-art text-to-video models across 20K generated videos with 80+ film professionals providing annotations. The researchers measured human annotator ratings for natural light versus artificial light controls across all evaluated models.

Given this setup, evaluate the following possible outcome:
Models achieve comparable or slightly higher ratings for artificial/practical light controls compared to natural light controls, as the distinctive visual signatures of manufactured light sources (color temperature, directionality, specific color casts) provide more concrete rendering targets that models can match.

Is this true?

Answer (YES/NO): NO